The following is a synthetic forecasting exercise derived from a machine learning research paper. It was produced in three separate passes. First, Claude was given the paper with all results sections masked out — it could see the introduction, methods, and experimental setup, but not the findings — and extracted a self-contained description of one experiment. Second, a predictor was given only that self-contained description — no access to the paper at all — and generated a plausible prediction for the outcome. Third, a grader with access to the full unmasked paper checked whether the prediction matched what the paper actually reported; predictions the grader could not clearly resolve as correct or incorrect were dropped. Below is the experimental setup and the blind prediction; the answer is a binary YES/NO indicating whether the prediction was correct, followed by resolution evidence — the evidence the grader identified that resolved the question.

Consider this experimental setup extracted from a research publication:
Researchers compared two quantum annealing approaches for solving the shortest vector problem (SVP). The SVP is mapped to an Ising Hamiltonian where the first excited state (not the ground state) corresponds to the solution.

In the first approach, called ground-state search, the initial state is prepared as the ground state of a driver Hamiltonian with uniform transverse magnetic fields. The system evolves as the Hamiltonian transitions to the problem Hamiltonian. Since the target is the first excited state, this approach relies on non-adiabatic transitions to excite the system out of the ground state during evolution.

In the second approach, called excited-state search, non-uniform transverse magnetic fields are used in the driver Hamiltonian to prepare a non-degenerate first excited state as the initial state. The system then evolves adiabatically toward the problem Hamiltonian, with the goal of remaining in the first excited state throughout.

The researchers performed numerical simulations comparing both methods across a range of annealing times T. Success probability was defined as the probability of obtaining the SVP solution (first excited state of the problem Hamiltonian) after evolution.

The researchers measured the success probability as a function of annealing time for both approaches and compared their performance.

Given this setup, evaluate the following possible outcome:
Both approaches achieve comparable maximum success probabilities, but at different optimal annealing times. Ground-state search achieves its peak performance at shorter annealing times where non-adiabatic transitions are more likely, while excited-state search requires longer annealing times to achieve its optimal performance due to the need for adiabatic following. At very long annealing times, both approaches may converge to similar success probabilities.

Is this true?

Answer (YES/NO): NO